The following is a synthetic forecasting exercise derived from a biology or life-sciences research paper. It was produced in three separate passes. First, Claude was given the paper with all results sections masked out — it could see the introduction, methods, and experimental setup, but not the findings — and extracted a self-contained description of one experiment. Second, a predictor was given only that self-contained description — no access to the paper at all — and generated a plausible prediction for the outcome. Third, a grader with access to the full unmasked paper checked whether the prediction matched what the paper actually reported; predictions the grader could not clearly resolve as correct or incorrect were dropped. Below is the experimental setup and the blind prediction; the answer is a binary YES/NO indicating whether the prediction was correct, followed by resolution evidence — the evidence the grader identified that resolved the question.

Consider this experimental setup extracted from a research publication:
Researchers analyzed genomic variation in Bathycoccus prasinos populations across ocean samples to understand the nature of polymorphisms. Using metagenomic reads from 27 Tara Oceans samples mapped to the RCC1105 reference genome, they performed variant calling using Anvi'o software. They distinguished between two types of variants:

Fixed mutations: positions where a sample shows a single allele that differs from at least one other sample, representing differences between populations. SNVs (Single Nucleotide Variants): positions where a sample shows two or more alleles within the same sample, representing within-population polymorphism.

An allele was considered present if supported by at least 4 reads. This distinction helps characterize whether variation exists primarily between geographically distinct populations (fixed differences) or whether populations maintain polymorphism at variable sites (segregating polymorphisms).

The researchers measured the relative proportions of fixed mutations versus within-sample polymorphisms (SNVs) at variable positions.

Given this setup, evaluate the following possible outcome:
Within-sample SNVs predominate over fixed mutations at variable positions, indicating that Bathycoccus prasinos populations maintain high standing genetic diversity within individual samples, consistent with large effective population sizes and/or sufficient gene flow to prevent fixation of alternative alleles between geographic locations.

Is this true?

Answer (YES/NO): YES